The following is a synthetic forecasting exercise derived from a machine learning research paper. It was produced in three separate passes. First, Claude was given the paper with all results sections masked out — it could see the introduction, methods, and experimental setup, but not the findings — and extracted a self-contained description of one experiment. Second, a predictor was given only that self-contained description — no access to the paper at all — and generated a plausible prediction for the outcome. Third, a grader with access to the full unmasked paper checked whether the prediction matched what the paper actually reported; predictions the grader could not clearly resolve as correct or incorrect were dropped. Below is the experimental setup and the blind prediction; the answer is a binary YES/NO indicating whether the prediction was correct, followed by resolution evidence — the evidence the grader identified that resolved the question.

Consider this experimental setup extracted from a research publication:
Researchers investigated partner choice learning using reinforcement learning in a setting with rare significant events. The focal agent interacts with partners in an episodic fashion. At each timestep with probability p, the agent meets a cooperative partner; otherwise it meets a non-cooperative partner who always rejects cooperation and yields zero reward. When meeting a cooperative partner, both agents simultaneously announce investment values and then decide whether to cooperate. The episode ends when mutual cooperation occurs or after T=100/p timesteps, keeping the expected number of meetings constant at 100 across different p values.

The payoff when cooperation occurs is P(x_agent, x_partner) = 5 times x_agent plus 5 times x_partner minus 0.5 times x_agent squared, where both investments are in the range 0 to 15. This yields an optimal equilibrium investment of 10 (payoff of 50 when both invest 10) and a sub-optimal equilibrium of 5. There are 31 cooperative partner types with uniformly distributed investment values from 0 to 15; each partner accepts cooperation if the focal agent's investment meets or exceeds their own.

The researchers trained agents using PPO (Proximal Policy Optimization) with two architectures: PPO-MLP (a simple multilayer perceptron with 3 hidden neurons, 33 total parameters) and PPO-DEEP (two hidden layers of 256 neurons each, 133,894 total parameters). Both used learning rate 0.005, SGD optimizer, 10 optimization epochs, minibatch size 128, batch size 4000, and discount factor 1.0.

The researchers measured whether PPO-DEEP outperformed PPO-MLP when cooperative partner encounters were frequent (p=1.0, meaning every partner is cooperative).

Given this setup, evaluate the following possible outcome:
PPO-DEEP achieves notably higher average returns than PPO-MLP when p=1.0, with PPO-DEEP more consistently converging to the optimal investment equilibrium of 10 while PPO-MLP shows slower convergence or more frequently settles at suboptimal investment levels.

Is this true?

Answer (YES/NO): NO